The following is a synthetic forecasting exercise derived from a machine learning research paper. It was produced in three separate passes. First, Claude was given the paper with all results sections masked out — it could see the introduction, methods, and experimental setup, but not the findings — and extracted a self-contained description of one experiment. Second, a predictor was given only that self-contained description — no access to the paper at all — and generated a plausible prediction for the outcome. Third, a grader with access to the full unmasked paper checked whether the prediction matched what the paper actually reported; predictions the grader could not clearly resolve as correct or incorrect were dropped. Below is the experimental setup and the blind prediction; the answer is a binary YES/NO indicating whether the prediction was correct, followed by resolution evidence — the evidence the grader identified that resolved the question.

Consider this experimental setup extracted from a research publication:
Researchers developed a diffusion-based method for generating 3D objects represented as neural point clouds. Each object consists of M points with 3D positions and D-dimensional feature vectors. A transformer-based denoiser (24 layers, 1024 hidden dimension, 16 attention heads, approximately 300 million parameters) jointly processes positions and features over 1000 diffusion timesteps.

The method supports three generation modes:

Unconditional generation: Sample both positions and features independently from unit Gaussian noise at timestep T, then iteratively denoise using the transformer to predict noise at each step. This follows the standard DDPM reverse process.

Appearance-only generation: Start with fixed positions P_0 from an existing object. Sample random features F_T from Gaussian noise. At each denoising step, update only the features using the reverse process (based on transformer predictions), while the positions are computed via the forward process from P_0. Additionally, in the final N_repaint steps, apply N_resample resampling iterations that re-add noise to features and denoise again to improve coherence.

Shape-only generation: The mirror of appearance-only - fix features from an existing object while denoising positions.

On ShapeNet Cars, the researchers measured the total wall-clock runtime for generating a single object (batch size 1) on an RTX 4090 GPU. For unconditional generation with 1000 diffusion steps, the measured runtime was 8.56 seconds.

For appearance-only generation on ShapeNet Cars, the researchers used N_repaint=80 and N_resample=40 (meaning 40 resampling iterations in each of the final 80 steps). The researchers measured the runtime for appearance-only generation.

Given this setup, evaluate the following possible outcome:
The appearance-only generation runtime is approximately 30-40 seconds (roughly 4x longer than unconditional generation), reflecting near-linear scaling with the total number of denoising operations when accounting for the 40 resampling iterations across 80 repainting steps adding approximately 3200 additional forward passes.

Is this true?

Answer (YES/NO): YES